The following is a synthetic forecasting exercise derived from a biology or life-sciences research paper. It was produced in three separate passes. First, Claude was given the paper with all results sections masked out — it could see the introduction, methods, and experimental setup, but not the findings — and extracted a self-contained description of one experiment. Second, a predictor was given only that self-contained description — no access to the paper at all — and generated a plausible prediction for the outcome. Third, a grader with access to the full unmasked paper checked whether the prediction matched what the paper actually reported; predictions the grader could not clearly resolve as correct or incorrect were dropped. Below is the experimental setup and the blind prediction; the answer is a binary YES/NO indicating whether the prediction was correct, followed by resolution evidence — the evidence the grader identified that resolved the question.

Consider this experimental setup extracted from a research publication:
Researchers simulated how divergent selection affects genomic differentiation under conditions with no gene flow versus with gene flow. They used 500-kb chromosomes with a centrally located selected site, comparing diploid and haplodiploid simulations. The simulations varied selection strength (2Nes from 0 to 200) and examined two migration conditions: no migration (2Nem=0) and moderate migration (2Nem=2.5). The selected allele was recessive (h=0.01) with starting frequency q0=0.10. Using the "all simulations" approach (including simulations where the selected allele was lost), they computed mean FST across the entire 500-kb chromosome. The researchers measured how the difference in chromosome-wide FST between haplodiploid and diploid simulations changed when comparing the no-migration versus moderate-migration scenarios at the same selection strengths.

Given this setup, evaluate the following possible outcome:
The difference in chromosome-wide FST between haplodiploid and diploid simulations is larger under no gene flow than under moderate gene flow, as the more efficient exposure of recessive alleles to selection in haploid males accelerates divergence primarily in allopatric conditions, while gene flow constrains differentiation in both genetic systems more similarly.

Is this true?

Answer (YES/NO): NO